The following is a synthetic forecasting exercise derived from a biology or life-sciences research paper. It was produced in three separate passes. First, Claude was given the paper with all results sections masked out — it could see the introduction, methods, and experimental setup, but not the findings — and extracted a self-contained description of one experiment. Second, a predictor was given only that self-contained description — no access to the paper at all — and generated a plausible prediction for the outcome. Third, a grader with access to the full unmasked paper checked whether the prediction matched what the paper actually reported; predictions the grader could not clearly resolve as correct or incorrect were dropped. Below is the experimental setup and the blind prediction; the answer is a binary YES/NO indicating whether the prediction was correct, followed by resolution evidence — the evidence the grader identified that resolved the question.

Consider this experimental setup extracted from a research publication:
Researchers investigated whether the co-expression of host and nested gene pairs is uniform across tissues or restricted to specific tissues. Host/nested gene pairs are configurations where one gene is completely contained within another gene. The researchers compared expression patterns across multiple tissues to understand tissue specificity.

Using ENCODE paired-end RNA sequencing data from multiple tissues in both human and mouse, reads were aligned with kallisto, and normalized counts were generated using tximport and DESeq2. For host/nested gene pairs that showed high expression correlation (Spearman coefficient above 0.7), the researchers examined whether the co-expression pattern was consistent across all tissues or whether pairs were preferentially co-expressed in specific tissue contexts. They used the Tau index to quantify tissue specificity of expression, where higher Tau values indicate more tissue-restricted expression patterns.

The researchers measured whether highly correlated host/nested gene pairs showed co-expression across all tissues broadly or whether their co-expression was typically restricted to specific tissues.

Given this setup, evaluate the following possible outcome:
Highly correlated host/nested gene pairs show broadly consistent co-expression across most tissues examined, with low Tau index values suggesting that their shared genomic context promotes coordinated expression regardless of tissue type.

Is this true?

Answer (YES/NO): NO